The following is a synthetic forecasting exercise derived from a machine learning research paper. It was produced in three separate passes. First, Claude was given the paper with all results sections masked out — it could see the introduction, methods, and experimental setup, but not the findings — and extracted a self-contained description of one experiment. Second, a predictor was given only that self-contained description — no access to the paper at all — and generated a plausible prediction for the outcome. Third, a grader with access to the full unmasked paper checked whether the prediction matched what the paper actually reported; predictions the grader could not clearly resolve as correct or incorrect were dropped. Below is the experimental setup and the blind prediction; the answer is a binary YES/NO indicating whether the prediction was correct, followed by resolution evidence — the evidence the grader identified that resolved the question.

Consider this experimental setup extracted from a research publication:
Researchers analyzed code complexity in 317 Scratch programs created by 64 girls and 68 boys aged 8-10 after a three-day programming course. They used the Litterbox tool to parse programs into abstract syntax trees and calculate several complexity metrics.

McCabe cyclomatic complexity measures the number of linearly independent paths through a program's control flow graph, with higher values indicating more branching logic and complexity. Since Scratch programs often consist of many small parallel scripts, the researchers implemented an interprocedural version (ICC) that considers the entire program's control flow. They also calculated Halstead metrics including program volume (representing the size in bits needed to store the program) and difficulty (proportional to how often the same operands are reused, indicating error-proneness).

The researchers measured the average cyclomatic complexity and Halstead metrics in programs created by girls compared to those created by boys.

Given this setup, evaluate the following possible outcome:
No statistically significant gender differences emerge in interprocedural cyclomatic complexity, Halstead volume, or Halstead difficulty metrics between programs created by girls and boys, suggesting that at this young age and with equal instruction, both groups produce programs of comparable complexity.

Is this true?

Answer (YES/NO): NO